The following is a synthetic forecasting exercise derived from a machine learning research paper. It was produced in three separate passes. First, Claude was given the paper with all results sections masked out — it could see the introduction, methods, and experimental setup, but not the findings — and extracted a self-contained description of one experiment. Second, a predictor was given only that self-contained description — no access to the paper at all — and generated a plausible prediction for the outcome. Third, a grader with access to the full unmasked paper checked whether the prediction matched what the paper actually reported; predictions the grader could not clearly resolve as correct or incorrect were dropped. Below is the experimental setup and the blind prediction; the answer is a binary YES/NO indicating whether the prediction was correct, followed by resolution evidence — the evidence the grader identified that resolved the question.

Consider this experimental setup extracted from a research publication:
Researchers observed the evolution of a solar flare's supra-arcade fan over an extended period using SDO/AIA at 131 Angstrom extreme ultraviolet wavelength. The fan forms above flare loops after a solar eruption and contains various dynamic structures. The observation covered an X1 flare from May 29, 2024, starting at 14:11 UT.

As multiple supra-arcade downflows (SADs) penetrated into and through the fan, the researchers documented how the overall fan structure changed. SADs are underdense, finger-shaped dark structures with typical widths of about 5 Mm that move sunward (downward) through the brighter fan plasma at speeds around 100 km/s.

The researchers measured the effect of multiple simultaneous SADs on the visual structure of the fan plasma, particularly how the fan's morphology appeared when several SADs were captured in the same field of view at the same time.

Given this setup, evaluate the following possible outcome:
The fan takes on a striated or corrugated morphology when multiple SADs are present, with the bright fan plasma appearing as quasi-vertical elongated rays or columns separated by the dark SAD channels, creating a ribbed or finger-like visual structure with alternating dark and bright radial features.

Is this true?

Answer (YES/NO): NO